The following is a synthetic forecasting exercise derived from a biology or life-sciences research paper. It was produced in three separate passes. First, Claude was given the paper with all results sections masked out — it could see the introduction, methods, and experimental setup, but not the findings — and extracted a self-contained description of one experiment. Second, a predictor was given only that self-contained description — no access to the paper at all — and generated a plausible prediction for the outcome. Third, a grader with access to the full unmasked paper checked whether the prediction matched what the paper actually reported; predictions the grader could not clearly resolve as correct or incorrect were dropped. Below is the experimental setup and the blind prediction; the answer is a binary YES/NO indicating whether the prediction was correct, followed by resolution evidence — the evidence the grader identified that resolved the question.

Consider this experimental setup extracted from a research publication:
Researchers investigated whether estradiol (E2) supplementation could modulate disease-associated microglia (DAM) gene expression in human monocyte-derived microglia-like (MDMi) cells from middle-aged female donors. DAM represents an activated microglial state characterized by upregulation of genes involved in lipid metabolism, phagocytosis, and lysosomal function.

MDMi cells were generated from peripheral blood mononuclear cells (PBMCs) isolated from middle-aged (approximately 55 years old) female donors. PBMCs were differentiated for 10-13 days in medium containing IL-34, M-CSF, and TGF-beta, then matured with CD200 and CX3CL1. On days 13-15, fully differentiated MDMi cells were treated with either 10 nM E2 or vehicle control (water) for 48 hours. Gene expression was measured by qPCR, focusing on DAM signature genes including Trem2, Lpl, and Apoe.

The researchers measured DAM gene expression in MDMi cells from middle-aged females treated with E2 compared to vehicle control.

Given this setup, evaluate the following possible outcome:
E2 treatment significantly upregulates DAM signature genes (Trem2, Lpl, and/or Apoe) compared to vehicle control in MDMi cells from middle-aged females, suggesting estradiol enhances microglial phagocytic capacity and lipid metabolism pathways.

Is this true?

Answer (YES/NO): NO